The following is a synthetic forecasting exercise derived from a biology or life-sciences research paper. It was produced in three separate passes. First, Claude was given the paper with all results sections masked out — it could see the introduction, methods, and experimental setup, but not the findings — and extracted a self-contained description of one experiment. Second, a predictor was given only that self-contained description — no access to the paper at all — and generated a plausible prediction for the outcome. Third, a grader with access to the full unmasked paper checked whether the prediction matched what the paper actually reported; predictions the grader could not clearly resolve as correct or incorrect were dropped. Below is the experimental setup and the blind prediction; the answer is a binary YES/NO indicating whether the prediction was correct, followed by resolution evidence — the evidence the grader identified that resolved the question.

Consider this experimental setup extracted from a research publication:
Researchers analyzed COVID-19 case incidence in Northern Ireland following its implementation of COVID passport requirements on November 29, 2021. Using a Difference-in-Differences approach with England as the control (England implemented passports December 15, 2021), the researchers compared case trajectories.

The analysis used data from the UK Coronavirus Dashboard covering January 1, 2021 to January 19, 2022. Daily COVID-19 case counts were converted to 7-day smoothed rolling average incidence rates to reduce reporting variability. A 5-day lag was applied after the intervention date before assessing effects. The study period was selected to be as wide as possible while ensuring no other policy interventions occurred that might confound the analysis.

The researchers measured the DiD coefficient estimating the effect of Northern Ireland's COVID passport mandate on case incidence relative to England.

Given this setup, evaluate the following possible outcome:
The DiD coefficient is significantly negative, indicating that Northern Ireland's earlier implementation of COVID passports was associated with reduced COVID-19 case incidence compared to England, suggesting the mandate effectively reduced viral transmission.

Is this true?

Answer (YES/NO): YES